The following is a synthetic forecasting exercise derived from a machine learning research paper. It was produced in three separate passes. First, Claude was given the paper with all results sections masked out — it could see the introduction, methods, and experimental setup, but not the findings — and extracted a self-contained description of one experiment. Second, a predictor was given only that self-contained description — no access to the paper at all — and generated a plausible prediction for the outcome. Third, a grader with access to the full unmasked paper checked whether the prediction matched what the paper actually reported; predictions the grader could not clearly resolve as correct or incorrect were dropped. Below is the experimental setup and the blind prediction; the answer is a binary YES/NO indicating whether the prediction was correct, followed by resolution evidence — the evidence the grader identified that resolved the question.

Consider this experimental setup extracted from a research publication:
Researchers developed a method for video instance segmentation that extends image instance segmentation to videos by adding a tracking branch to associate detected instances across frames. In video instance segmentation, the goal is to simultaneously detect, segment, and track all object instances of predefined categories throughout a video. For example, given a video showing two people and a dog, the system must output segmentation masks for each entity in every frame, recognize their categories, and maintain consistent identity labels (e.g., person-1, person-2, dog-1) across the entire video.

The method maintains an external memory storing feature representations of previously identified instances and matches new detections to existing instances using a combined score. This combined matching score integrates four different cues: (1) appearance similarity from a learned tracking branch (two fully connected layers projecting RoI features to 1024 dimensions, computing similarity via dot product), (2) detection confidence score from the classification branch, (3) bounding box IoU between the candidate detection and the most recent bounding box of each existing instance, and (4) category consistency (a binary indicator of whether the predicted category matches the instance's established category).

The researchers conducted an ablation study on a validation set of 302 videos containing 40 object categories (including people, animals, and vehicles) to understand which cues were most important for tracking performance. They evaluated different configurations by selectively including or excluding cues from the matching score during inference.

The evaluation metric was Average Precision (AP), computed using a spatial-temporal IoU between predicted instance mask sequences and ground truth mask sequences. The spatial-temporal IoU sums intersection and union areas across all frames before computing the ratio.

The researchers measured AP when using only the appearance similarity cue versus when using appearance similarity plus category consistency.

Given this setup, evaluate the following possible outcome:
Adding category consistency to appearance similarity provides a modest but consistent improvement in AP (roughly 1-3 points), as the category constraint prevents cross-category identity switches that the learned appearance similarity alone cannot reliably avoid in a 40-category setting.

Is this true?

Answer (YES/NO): NO